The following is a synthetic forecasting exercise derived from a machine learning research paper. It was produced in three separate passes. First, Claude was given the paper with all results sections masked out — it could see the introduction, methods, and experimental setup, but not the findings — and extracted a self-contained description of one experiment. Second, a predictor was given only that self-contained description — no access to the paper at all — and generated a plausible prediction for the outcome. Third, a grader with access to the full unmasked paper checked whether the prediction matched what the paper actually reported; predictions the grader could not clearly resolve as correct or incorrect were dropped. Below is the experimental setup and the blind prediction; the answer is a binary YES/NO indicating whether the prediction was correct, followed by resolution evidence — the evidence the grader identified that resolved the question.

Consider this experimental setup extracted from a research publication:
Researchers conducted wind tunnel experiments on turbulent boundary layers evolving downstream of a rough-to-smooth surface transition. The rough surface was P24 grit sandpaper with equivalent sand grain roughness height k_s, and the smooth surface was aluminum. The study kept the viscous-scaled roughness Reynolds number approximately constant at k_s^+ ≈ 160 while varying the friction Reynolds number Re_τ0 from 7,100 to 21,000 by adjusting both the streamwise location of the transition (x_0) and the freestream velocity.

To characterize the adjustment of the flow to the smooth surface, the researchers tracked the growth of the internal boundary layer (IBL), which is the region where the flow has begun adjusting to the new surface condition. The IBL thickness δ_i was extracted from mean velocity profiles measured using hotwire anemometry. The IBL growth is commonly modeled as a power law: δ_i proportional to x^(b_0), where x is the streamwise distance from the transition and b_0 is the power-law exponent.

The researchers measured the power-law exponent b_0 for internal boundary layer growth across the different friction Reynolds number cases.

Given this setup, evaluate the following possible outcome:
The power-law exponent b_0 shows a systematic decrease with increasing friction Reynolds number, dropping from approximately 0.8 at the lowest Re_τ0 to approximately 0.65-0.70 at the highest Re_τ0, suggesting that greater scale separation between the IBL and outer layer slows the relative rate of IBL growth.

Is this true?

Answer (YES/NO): NO